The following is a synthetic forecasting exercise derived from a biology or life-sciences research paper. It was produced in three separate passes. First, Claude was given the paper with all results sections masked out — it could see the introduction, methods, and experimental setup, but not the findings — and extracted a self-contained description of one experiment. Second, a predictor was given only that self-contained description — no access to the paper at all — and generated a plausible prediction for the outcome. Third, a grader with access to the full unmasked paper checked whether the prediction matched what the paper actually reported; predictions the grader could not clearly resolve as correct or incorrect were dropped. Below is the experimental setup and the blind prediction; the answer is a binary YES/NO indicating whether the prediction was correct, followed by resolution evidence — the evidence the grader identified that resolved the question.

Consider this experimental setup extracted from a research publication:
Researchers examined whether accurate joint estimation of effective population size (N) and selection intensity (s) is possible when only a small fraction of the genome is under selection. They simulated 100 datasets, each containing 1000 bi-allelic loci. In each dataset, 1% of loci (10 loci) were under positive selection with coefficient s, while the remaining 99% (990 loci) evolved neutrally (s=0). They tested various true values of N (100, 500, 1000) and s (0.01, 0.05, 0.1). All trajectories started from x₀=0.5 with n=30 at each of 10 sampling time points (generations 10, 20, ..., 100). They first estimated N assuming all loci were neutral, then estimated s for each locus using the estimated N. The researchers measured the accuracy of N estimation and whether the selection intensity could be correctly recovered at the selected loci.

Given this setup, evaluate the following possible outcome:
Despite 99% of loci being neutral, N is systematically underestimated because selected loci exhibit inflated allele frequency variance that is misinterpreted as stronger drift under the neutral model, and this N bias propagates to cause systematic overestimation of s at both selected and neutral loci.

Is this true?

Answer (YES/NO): NO